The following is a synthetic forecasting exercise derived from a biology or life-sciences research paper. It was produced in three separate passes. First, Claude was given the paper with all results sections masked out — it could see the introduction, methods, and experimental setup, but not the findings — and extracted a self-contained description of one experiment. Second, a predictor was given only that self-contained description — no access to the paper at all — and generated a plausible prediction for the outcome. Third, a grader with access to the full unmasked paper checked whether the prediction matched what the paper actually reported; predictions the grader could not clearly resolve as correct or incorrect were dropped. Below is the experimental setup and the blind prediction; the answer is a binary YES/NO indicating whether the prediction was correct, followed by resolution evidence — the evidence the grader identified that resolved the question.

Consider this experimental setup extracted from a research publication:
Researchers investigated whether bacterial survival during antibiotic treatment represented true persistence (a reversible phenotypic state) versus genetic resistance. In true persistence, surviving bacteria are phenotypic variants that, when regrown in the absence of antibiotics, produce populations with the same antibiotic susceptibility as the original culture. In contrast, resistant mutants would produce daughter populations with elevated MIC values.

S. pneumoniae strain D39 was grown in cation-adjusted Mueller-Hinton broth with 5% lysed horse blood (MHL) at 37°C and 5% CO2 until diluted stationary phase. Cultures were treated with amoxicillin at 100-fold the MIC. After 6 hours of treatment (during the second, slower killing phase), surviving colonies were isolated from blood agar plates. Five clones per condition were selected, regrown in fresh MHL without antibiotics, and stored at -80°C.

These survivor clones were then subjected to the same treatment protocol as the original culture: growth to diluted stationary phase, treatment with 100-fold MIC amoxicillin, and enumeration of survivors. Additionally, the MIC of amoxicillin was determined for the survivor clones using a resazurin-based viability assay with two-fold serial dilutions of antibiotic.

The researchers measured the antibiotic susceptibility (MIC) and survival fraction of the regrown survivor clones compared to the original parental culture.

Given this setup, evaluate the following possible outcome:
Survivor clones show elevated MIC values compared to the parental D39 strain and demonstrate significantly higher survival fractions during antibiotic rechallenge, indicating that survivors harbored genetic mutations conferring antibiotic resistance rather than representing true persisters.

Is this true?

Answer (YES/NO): NO